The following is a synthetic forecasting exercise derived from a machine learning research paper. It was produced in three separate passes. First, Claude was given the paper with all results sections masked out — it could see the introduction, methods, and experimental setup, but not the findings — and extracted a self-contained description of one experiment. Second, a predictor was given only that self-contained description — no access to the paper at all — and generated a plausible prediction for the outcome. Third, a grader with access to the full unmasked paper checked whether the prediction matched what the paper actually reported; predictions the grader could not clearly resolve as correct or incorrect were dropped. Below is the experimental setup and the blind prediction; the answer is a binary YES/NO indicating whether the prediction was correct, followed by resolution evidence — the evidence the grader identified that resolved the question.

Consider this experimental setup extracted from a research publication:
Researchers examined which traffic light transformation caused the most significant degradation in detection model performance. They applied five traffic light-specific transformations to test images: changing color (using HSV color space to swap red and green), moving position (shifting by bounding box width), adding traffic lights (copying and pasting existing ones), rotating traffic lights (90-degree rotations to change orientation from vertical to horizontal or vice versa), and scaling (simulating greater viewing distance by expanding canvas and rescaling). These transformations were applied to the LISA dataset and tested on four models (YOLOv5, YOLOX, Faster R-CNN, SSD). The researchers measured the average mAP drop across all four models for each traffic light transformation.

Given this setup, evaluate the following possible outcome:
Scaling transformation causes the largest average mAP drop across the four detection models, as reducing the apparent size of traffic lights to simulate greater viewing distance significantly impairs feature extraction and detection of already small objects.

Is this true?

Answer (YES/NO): NO